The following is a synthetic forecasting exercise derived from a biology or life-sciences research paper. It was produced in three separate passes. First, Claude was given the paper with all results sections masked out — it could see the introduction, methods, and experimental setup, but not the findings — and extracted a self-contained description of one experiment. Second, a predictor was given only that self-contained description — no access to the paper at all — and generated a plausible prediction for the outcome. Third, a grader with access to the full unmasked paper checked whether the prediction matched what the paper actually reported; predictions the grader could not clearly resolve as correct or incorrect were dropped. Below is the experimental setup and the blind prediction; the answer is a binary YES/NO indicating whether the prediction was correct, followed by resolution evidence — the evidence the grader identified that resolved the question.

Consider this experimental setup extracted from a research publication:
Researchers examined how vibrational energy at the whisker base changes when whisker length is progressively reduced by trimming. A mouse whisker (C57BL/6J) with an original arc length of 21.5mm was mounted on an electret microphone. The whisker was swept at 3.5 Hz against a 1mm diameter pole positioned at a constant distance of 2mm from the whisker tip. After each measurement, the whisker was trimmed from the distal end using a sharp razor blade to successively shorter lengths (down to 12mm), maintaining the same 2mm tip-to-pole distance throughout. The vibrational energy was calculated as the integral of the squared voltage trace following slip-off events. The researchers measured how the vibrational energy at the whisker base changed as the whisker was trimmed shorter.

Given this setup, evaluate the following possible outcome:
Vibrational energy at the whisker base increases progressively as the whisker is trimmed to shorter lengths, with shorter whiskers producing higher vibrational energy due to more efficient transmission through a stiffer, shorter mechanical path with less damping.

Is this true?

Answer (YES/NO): YES